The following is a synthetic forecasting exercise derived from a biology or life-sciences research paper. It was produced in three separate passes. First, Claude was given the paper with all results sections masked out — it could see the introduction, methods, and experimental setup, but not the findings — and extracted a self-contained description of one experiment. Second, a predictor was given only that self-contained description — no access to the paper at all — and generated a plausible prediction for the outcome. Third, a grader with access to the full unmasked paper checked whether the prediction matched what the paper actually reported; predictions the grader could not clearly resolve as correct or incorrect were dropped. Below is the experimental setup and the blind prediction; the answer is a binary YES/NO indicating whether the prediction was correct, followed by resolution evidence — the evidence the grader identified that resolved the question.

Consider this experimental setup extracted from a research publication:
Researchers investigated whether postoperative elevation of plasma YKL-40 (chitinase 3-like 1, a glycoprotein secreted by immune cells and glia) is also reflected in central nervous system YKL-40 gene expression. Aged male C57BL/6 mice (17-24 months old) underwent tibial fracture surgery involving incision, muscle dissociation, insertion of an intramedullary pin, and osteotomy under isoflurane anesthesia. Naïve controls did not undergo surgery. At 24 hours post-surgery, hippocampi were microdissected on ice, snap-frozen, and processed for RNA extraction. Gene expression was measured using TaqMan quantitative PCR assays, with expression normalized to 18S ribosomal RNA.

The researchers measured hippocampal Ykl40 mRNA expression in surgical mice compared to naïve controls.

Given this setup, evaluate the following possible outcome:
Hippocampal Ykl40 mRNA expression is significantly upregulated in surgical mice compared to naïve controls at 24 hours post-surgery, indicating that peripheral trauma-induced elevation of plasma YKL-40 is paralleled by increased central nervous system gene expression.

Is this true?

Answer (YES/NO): NO